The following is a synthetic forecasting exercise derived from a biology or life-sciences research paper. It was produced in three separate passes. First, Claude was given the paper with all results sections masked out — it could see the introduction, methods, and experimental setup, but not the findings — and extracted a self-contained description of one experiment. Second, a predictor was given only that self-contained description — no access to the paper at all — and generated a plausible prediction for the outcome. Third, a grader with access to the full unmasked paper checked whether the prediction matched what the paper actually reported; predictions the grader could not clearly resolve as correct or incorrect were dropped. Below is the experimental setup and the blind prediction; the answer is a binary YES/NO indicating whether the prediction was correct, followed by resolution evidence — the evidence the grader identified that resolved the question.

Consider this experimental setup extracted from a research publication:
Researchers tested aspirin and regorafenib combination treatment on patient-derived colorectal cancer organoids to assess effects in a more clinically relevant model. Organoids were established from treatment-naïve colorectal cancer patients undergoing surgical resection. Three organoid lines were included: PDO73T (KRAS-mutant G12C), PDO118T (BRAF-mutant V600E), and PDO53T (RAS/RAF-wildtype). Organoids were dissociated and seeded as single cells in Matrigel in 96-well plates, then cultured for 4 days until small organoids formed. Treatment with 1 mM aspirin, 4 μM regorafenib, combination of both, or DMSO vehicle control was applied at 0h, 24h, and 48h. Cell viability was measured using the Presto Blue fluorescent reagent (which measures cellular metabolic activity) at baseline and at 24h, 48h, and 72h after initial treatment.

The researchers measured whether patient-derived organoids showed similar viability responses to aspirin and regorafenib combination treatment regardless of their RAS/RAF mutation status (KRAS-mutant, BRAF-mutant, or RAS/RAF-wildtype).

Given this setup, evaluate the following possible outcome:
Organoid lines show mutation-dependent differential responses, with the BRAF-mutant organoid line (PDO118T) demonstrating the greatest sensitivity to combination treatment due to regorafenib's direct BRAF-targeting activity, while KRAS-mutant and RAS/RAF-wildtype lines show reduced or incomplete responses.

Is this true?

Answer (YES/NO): NO